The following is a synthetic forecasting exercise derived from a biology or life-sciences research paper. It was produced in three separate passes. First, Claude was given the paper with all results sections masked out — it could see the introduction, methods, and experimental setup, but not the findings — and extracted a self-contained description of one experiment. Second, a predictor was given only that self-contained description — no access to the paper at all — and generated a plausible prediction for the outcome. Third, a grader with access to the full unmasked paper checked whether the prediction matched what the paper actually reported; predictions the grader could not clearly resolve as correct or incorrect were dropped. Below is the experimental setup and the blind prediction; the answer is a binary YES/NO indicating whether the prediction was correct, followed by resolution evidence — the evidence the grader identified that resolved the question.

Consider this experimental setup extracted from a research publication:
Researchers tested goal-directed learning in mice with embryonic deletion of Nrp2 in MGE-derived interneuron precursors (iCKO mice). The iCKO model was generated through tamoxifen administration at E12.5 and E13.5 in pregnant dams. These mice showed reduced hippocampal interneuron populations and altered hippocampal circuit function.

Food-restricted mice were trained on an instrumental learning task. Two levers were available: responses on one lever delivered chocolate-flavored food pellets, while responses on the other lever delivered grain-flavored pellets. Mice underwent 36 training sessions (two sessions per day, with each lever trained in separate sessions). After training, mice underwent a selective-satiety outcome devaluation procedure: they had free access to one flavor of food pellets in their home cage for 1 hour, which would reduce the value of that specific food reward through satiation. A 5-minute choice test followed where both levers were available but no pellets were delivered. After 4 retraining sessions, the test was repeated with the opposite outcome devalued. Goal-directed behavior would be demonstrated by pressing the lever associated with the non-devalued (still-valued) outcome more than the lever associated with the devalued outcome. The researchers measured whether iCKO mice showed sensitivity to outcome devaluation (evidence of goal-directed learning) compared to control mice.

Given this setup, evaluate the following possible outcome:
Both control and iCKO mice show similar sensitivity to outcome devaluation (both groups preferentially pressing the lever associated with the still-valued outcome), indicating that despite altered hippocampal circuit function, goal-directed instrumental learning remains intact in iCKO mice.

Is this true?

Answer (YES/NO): NO